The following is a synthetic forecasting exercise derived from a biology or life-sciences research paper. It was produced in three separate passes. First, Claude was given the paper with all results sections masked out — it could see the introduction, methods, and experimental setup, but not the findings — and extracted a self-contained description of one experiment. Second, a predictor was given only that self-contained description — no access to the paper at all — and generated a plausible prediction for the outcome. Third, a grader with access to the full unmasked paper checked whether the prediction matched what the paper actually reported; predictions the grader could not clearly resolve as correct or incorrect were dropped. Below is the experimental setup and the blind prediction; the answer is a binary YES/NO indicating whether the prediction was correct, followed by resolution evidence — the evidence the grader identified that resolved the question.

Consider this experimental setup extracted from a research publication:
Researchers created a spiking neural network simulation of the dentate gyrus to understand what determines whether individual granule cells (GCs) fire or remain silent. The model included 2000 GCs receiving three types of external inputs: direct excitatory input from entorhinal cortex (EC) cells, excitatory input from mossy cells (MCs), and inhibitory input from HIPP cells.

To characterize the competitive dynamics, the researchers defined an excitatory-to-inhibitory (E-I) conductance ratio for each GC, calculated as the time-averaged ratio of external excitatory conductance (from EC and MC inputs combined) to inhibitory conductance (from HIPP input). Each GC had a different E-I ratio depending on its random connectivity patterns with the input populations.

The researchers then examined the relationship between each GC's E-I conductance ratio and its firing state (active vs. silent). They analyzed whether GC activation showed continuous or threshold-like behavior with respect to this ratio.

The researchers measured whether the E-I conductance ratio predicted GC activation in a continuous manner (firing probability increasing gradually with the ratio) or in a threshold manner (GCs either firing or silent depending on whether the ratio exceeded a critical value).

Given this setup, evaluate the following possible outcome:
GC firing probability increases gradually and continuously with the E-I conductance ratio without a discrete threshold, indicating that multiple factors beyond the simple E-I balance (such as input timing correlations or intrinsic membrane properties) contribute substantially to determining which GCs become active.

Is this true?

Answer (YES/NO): NO